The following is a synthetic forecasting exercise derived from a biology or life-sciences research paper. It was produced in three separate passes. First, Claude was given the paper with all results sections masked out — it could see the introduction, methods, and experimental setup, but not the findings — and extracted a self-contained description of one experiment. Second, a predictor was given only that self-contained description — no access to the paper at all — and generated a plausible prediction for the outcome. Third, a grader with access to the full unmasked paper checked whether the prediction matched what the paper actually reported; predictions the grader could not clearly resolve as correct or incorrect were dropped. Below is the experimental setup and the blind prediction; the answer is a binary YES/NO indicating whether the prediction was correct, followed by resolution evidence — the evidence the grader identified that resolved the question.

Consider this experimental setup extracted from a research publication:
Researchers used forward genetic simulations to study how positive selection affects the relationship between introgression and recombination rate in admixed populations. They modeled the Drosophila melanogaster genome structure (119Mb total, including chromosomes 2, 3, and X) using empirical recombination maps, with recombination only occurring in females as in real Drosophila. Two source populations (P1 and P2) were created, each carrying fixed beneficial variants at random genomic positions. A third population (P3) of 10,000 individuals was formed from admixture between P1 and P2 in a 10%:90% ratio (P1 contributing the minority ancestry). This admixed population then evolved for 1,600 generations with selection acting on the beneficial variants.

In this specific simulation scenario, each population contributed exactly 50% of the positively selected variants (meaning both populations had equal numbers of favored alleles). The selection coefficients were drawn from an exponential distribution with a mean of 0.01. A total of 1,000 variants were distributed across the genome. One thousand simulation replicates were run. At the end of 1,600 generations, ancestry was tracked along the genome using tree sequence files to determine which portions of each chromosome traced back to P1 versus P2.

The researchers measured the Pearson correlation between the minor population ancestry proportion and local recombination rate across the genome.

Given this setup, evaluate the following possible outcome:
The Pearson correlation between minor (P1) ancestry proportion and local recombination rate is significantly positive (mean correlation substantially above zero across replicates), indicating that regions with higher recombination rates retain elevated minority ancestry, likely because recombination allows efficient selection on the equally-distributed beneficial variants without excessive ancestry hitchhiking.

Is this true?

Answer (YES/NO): NO